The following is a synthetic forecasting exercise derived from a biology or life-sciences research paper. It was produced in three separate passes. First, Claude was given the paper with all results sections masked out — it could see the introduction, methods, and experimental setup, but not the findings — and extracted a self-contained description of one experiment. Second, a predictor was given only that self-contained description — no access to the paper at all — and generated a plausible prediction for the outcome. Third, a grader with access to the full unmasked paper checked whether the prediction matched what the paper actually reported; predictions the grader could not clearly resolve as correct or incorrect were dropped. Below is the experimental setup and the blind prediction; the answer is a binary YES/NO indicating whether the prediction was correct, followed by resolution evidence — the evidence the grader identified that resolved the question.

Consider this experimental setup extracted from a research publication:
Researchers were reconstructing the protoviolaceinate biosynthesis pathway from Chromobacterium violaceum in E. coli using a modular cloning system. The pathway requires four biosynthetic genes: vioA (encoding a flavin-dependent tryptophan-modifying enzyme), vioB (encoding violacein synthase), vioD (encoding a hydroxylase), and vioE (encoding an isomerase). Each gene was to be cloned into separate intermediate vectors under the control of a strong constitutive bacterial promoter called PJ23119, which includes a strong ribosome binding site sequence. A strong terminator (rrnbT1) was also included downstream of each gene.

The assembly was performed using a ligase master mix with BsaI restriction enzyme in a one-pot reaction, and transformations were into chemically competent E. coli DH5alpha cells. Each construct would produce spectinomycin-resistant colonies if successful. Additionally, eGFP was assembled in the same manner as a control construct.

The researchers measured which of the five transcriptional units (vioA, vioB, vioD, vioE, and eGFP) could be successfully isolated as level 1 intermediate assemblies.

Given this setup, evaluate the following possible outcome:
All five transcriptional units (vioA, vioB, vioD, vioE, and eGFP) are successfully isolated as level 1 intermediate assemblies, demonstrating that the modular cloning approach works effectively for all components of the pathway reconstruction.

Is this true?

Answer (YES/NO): NO